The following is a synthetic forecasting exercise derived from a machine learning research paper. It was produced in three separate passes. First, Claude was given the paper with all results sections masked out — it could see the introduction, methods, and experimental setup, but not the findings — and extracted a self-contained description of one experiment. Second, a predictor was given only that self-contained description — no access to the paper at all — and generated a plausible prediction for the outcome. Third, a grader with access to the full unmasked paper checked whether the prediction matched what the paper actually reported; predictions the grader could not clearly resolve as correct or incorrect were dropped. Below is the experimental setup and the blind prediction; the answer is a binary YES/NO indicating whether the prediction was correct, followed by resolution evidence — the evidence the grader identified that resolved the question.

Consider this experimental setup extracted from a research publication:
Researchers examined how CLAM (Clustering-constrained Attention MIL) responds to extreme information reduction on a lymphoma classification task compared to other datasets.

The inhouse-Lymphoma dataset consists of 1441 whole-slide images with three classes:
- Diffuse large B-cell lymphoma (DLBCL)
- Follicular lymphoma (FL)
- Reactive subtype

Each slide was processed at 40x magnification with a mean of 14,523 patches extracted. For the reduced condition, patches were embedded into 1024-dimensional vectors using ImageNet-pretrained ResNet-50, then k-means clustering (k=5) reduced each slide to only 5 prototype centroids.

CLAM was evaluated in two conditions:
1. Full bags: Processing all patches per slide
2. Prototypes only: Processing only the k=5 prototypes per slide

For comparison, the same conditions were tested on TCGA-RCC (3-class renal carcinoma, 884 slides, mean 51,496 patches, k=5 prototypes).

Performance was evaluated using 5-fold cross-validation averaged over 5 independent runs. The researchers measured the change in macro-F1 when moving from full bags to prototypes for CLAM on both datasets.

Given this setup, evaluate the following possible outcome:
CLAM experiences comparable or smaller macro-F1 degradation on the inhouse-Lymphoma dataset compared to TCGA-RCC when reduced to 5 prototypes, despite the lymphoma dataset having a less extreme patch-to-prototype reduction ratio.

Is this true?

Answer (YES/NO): YES